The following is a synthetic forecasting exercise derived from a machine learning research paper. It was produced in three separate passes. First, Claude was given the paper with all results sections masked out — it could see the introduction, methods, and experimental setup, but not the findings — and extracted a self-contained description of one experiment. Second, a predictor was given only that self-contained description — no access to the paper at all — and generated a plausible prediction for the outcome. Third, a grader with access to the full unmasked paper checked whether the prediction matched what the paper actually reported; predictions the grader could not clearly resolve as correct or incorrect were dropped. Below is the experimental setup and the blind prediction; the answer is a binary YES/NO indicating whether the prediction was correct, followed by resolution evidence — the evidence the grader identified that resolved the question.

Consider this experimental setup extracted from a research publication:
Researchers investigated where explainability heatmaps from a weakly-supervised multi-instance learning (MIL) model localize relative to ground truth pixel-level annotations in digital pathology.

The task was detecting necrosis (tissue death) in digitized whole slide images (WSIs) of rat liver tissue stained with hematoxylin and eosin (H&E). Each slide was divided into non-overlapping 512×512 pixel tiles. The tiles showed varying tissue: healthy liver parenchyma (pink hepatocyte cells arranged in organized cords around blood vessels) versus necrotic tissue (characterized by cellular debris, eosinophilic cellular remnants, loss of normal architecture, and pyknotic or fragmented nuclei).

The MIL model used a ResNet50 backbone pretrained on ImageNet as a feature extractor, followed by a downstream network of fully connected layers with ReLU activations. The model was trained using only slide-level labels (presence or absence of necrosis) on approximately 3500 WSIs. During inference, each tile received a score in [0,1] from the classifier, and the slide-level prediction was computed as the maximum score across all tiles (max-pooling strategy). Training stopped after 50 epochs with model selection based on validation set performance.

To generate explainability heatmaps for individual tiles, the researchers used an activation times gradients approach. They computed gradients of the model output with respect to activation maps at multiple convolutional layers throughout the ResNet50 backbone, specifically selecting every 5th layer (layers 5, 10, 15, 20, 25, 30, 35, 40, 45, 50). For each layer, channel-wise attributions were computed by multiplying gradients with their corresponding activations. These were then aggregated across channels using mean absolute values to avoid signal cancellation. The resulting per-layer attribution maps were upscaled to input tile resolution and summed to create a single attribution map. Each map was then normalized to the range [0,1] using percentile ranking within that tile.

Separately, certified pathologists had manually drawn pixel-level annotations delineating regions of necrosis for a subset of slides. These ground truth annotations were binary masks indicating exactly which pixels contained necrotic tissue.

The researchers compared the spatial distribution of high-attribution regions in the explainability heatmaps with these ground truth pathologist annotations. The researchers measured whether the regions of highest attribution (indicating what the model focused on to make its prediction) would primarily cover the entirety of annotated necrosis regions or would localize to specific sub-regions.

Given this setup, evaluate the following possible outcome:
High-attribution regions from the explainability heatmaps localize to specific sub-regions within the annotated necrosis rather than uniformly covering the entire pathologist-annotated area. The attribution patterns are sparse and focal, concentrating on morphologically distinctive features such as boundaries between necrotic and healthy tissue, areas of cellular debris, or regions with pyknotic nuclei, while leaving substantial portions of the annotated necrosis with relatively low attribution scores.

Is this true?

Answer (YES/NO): YES